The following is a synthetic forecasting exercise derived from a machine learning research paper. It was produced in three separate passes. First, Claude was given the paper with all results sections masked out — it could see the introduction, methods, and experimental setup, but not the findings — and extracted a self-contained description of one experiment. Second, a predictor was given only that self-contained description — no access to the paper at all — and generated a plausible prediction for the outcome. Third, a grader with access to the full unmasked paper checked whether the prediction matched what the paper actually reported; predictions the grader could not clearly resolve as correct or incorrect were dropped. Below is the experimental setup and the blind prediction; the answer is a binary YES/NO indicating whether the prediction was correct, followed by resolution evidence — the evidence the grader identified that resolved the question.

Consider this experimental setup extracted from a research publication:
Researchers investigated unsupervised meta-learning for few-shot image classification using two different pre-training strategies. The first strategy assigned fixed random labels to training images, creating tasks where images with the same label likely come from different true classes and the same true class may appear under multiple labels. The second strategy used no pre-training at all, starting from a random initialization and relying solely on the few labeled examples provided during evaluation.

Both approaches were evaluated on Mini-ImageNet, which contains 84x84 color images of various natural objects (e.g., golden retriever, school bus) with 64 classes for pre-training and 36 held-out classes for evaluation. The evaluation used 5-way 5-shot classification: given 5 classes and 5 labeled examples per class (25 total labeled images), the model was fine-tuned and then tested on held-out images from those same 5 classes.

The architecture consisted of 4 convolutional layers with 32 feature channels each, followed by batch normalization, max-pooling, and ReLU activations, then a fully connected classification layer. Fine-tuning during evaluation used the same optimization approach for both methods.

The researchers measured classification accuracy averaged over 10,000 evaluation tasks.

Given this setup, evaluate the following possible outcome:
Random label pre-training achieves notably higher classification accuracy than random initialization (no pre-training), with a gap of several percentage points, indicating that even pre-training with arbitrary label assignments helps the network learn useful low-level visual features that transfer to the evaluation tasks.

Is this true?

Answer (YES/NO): NO